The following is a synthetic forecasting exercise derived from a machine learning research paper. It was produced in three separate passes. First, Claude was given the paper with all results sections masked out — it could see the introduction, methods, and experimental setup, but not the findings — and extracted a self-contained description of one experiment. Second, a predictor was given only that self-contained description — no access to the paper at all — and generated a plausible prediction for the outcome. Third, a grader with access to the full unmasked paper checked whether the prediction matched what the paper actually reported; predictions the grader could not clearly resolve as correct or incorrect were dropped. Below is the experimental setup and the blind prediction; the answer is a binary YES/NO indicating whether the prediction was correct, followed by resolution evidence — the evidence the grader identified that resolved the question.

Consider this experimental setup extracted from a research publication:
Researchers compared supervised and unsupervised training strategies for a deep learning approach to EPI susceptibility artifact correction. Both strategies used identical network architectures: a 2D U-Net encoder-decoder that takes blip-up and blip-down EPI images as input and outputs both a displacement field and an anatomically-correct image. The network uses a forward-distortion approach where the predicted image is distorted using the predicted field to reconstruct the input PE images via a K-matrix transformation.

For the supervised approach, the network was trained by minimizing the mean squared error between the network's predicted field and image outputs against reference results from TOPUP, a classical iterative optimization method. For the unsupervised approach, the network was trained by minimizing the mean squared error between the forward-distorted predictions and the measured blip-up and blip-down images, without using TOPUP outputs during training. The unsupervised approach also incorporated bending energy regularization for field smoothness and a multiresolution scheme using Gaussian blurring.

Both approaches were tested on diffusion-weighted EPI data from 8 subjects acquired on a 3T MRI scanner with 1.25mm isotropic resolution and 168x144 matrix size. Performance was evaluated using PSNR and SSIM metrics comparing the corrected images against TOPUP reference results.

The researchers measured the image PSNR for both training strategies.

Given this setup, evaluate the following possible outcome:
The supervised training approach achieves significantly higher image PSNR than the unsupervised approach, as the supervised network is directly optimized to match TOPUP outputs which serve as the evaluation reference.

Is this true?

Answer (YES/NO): NO